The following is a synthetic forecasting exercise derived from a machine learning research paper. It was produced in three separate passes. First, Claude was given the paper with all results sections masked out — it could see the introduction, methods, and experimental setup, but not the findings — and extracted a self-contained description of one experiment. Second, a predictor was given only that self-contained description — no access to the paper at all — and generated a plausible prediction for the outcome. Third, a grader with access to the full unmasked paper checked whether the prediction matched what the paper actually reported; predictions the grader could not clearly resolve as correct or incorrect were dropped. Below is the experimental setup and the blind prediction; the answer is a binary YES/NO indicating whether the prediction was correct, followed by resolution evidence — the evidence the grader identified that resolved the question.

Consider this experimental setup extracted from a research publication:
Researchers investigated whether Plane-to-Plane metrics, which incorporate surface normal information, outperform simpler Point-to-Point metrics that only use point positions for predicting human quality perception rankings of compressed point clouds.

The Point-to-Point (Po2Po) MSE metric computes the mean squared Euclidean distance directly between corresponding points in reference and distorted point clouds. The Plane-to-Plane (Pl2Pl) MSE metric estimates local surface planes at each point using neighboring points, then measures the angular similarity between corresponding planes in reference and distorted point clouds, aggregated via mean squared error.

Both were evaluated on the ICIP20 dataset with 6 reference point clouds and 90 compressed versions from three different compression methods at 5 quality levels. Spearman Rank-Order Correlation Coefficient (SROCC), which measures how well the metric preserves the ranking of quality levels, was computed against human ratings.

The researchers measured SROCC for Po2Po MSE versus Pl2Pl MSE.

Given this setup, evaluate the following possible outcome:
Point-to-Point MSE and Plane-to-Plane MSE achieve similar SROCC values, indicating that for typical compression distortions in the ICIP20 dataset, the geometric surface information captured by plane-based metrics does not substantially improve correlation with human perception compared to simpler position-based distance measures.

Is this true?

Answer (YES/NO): YES